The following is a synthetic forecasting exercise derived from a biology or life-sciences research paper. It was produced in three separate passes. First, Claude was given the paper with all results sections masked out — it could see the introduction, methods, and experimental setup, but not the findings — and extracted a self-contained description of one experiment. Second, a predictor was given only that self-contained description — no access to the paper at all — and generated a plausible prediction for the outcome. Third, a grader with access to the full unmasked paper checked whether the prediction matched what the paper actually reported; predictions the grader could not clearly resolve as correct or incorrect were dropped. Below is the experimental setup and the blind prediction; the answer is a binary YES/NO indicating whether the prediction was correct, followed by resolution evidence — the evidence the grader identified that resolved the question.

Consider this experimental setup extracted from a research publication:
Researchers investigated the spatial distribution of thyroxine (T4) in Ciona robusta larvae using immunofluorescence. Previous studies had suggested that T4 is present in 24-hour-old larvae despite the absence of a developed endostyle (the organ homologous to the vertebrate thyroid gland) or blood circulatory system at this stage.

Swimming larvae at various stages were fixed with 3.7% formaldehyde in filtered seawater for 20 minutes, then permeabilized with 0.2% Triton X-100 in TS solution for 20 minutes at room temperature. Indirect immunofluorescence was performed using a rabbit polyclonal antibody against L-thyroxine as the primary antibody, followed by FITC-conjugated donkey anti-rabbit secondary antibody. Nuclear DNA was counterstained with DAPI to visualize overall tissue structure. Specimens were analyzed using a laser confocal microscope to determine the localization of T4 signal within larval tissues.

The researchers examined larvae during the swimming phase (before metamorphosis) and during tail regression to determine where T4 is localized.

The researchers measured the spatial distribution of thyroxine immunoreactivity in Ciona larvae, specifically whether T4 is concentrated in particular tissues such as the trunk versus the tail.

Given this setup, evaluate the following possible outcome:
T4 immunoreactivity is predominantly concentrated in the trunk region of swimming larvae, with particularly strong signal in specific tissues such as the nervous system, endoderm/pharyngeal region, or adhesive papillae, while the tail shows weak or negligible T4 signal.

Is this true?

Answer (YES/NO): NO